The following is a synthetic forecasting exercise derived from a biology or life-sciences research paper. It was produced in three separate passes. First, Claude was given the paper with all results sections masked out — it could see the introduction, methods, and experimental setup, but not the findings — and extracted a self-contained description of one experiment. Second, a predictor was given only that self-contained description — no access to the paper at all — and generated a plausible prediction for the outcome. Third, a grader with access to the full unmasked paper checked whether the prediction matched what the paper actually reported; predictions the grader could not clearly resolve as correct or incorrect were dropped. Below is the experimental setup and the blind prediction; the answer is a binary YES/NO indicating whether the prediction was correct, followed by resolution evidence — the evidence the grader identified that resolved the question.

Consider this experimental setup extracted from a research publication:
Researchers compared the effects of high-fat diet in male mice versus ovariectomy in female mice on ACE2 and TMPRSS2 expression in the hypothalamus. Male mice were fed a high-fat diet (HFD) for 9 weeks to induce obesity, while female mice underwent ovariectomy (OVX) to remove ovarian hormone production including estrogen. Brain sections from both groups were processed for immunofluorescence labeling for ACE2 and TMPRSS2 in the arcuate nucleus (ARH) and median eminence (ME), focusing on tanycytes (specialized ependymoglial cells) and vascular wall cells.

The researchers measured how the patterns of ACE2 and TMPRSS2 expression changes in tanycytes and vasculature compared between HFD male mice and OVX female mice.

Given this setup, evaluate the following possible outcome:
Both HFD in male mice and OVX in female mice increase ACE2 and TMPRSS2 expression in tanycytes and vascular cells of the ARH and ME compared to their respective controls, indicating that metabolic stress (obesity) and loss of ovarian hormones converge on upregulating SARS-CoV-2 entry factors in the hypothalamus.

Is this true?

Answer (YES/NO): NO